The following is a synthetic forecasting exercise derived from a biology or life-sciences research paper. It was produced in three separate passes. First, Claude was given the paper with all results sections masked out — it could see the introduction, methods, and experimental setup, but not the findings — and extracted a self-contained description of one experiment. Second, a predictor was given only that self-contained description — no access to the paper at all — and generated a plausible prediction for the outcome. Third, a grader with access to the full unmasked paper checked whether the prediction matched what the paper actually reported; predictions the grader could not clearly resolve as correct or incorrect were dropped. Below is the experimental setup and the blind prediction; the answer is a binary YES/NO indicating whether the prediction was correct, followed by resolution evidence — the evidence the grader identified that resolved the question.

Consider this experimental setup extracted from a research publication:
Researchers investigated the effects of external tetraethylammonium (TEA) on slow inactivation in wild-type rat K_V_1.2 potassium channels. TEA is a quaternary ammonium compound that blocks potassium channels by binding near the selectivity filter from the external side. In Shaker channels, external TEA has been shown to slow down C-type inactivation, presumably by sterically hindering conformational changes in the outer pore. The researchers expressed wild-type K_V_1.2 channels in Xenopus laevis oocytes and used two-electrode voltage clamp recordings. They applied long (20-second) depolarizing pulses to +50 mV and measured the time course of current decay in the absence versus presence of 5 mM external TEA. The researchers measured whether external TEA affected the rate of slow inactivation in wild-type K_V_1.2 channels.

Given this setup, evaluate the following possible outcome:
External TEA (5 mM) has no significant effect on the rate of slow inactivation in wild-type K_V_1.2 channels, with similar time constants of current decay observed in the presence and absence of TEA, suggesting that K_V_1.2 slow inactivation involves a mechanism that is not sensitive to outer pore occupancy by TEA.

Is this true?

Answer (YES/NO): NO